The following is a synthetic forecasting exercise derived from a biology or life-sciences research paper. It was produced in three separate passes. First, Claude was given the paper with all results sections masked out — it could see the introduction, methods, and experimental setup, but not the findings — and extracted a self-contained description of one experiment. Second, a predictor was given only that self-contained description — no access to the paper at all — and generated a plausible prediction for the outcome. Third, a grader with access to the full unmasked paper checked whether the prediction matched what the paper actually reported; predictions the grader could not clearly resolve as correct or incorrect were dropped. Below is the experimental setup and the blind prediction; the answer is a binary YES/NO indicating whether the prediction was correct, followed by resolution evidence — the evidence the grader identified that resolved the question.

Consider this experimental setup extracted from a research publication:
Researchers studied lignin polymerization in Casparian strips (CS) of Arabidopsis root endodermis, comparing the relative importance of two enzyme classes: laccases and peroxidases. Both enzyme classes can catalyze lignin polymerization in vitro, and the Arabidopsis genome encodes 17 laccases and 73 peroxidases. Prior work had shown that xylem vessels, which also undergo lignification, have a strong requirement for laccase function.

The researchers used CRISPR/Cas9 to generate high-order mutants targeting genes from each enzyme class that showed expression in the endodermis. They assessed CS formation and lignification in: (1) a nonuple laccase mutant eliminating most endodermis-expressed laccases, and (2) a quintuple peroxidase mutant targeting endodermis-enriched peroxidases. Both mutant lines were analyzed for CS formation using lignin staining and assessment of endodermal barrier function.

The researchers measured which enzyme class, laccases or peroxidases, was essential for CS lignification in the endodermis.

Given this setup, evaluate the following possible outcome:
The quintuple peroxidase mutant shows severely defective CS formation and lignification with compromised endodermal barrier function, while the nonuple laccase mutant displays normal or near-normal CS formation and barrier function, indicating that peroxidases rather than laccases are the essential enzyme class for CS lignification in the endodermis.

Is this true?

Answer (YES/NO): YES